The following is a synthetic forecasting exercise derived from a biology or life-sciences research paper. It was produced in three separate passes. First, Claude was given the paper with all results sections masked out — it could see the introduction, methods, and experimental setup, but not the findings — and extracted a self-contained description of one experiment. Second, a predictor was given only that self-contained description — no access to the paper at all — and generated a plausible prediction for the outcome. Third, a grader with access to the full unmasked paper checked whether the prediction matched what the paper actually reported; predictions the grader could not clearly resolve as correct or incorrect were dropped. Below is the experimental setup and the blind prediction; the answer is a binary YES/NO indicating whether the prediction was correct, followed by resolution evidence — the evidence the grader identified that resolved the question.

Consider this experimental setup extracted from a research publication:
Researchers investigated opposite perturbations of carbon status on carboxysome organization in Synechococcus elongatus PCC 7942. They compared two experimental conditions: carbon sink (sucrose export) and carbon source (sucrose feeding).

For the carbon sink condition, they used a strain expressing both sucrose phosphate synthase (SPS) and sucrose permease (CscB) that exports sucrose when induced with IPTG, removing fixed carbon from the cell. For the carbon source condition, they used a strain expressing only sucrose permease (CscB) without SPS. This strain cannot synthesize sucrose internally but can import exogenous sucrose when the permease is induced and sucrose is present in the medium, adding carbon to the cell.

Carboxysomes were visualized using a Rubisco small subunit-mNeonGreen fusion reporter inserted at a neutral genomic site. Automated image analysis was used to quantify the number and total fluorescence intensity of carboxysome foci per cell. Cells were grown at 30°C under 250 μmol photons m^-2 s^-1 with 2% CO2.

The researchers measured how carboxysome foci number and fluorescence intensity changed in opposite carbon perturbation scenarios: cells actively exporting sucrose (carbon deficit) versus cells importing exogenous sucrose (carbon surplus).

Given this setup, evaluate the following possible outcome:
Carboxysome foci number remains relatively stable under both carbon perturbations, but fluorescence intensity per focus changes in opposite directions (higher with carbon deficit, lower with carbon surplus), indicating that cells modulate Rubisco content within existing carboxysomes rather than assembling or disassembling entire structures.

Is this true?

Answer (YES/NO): NO